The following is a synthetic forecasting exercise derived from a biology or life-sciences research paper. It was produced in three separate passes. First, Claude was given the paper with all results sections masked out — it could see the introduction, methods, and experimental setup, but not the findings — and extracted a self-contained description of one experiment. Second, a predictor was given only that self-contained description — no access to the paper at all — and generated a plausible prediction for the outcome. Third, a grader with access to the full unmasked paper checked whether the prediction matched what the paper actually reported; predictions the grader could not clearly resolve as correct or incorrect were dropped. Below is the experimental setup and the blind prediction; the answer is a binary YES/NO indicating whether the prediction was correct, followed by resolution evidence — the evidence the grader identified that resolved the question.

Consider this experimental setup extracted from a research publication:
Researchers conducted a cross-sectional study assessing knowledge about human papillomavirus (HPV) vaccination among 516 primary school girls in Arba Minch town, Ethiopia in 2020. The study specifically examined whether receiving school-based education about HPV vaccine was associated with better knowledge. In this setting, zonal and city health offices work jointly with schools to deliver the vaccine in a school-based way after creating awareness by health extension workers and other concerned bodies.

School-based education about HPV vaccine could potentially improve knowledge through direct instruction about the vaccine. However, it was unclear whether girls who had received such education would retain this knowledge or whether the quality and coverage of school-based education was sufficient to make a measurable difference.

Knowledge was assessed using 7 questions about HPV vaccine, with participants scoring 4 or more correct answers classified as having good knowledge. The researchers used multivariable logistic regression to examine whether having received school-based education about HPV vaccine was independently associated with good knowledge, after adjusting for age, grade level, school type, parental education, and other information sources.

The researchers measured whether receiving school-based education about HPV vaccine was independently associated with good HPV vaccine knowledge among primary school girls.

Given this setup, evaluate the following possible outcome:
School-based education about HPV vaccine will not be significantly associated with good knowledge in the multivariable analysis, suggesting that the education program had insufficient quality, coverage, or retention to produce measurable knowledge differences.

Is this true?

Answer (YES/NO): YES